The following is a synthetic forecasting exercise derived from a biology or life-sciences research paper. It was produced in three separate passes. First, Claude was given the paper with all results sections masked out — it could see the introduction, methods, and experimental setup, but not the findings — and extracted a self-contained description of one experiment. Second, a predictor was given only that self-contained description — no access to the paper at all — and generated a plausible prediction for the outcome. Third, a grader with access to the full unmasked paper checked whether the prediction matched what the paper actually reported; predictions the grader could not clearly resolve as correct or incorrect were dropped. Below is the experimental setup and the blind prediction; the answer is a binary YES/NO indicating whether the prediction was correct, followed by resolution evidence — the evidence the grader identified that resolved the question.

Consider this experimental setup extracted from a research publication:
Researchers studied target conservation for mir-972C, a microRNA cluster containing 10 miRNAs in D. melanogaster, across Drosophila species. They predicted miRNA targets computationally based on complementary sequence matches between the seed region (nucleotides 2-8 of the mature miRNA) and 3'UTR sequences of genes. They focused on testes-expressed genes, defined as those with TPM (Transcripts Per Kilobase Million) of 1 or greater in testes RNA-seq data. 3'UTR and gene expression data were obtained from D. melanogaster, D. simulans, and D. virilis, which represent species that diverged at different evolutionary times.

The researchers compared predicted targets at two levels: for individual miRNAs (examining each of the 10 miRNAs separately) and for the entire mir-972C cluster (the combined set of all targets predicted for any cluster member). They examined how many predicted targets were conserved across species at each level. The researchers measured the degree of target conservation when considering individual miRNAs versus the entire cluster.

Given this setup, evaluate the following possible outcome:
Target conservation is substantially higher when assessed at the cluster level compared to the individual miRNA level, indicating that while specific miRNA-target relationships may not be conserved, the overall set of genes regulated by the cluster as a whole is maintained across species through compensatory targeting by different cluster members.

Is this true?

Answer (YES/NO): YES